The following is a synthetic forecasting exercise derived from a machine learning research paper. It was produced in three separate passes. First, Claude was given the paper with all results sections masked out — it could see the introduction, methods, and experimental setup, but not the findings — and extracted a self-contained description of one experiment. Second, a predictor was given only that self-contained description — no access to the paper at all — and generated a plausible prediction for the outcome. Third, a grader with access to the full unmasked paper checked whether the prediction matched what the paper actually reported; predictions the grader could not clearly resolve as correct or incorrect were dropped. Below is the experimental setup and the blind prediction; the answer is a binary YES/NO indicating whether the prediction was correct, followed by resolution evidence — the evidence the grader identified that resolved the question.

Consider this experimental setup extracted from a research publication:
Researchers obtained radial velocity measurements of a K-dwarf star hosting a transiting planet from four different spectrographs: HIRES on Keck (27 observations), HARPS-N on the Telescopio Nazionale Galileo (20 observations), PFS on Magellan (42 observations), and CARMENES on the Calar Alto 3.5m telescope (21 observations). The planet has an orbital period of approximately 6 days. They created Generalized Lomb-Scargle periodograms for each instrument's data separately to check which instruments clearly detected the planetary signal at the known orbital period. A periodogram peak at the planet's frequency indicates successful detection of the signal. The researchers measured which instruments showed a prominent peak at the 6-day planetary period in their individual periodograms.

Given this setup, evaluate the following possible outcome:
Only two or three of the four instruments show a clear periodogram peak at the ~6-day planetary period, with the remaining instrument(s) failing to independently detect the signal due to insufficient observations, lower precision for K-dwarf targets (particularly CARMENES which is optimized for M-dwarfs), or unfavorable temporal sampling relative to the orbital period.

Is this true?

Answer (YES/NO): YES